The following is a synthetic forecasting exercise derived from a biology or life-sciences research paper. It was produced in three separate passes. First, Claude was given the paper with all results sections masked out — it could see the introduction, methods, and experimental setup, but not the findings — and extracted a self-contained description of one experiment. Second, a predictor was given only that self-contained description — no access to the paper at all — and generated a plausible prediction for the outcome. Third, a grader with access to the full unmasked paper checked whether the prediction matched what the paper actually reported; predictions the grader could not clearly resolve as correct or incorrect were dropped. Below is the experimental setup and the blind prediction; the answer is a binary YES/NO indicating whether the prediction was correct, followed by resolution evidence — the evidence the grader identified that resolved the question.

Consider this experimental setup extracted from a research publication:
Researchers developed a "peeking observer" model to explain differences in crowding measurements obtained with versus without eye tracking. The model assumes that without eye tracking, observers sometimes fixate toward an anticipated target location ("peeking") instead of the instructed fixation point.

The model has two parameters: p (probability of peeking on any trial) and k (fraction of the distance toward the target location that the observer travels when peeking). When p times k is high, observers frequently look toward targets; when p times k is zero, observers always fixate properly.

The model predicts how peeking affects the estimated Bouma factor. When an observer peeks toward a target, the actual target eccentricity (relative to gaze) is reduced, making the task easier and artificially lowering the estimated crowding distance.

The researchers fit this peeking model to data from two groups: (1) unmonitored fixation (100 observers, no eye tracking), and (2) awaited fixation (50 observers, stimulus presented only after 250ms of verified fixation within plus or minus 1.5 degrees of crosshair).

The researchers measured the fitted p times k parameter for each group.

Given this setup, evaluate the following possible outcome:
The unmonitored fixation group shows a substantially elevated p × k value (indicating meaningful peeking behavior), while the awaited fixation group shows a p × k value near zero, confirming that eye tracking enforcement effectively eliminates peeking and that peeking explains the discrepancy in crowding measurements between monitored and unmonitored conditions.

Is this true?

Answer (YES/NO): NO